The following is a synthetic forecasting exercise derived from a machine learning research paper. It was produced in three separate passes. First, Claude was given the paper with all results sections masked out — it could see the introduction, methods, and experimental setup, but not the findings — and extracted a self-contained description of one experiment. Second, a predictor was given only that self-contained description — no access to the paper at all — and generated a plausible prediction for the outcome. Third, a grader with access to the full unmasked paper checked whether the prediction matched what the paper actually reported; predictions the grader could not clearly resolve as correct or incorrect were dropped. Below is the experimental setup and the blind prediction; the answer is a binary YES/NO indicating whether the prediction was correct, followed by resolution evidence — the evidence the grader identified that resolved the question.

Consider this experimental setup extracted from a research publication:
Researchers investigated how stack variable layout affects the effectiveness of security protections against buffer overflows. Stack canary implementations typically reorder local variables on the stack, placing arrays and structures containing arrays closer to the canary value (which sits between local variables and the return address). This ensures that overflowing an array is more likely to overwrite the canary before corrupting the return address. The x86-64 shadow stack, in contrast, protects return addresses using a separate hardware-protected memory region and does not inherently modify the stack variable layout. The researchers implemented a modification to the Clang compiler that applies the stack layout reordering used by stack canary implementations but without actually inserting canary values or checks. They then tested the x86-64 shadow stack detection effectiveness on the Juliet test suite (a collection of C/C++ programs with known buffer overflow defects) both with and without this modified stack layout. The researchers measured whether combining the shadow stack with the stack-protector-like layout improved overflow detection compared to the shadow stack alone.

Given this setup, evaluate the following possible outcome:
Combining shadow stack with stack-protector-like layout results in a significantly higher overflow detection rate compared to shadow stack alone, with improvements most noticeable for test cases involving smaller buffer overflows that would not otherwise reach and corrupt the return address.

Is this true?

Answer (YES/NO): NO